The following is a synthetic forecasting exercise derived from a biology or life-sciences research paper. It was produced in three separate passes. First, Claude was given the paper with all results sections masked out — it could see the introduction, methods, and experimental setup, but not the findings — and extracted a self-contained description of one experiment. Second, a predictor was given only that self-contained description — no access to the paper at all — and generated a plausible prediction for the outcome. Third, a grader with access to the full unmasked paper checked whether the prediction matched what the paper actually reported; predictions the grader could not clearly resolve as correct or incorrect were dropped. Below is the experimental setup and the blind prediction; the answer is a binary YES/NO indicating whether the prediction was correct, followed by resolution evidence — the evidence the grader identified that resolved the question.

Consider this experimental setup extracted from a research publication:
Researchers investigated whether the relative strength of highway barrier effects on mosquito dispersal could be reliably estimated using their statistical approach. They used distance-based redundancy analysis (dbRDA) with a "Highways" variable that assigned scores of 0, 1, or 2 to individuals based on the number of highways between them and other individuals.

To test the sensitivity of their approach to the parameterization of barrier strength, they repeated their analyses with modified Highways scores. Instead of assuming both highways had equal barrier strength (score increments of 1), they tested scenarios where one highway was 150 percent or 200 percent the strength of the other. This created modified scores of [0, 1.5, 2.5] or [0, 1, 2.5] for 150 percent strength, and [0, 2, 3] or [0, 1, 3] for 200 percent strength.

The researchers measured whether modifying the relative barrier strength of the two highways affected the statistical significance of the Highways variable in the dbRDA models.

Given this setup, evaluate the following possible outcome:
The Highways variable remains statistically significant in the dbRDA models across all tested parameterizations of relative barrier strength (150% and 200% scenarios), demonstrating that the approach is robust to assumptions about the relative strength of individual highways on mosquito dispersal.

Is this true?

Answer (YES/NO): NO